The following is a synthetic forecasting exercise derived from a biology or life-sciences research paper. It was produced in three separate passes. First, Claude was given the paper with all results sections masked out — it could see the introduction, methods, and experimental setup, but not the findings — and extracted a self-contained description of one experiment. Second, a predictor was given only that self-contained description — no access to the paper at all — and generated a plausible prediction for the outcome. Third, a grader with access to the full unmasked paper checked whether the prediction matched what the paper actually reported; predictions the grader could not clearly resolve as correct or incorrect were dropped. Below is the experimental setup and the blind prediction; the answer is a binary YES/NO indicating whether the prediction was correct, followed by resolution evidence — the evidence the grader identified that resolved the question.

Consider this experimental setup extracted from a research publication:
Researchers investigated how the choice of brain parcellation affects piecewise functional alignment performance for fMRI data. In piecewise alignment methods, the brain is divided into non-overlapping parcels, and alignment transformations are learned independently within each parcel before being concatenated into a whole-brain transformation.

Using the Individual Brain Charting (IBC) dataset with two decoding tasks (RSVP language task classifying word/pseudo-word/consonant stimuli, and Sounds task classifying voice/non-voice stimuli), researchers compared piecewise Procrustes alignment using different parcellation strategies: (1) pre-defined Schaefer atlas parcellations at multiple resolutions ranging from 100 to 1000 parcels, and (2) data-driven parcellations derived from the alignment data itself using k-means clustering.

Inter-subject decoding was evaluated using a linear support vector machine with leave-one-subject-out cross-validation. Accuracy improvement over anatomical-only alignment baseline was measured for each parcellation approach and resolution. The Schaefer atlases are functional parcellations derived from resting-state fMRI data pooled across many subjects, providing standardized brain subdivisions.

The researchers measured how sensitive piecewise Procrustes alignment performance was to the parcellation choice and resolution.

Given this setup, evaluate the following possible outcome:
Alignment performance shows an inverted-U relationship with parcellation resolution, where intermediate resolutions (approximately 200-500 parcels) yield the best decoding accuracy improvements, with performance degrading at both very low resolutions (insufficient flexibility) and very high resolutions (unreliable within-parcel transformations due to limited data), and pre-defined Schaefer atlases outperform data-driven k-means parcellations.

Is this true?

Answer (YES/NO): NO